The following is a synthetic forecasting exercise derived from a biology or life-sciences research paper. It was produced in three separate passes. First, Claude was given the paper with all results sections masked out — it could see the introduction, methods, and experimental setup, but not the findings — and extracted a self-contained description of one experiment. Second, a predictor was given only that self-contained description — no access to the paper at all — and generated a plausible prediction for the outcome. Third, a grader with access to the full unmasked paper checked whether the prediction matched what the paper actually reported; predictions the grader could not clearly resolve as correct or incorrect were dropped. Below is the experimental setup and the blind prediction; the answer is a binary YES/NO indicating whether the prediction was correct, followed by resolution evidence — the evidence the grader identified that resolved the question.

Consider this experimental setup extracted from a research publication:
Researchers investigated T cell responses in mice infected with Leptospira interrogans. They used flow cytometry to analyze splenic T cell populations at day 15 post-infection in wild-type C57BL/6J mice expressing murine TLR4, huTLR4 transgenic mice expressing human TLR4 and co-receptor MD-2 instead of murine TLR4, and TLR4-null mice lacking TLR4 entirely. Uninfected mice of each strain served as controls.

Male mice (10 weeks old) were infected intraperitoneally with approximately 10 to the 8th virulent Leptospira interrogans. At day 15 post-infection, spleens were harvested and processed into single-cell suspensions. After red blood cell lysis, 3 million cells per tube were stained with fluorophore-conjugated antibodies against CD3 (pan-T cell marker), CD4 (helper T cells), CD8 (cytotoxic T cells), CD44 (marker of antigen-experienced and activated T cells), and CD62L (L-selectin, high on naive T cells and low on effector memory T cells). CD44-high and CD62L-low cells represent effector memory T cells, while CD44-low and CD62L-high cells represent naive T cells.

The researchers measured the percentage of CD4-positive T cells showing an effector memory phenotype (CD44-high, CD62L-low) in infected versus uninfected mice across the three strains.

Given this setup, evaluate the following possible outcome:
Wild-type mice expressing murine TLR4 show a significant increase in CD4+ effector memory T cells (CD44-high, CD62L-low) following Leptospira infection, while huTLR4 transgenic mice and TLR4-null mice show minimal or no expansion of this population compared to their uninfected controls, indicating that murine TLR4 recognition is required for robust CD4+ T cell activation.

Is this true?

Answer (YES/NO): NO